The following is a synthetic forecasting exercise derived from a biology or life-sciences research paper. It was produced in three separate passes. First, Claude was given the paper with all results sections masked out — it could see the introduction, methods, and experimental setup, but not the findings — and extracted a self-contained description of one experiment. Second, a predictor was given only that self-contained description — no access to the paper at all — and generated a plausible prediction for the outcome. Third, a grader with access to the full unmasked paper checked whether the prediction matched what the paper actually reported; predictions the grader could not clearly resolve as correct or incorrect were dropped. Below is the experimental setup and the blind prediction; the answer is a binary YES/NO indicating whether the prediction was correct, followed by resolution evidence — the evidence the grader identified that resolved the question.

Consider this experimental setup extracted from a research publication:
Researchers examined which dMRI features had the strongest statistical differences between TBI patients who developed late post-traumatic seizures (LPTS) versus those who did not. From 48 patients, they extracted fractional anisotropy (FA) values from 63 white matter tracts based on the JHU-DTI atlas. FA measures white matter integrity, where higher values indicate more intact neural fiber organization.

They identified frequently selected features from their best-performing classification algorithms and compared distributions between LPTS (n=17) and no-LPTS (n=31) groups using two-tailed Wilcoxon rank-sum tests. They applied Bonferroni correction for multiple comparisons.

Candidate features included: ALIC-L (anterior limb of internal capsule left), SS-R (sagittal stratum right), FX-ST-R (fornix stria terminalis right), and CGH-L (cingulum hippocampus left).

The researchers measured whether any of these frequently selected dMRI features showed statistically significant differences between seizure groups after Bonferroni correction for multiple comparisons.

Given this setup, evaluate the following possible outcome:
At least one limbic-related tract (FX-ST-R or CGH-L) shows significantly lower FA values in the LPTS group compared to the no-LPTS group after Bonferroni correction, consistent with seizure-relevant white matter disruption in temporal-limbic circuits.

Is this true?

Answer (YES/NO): NO